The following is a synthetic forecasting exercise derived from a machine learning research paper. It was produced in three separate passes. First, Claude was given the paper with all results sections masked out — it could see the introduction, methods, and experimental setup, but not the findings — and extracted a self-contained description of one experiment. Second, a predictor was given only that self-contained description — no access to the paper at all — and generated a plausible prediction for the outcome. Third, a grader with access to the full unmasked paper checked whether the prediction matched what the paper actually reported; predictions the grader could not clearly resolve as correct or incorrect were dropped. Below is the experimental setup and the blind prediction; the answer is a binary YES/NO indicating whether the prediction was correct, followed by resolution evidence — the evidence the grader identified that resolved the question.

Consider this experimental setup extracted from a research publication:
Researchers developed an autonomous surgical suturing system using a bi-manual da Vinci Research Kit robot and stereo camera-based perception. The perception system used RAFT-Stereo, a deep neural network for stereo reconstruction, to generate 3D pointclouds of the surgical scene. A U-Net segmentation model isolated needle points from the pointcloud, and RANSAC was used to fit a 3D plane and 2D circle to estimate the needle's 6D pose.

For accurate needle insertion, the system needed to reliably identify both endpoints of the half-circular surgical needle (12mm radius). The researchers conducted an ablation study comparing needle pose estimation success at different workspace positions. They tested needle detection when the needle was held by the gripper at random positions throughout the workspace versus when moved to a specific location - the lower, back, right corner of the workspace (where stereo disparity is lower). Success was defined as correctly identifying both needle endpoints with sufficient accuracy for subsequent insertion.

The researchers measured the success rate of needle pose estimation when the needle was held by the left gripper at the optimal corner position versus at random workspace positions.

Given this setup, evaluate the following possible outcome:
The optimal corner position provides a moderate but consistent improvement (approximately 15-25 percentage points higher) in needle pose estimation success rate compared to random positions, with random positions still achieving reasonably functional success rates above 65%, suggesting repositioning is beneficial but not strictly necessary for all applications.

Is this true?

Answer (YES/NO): NO